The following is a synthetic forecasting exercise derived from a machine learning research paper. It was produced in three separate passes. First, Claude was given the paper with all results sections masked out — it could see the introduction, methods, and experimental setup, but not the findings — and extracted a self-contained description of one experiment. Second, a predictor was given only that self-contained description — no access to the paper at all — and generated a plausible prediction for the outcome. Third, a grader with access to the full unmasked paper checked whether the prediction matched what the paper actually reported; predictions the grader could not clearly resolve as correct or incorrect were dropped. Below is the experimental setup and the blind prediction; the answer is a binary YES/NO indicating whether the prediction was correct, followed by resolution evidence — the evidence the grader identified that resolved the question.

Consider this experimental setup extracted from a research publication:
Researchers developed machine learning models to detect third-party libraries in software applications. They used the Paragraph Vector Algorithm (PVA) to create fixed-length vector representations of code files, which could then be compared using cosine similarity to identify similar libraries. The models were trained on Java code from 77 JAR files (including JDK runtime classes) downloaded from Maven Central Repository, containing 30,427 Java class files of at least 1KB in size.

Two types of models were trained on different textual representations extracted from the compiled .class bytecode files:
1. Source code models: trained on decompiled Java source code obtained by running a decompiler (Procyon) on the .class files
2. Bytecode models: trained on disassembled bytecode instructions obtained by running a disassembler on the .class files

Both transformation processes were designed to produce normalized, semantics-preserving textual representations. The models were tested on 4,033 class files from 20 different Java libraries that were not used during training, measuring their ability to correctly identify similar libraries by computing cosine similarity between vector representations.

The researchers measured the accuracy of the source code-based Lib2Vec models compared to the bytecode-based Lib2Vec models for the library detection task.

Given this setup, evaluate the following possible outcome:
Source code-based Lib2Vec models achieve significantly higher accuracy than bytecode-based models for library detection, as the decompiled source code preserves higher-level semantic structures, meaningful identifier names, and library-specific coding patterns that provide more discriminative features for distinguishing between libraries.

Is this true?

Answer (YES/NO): YES